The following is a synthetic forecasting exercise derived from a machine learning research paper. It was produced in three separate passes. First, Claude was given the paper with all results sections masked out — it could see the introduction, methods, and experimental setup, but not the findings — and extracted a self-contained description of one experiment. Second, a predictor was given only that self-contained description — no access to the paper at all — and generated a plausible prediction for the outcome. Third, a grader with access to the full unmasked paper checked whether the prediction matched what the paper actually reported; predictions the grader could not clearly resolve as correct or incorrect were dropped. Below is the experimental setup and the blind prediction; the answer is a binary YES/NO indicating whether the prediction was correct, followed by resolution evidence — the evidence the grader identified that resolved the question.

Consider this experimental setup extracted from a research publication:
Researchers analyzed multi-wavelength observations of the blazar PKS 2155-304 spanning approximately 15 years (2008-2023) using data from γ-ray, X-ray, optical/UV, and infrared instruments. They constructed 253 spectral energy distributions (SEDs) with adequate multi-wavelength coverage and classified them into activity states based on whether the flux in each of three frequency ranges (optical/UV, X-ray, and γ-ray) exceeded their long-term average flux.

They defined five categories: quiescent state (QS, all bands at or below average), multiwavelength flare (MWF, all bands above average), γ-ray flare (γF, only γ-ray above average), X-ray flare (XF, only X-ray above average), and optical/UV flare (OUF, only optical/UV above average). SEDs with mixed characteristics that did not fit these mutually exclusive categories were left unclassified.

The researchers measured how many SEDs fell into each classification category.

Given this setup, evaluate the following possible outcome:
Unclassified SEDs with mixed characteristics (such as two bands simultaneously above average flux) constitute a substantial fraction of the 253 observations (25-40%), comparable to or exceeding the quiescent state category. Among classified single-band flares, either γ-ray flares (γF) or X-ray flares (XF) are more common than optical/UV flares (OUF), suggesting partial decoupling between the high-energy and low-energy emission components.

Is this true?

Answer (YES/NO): NO